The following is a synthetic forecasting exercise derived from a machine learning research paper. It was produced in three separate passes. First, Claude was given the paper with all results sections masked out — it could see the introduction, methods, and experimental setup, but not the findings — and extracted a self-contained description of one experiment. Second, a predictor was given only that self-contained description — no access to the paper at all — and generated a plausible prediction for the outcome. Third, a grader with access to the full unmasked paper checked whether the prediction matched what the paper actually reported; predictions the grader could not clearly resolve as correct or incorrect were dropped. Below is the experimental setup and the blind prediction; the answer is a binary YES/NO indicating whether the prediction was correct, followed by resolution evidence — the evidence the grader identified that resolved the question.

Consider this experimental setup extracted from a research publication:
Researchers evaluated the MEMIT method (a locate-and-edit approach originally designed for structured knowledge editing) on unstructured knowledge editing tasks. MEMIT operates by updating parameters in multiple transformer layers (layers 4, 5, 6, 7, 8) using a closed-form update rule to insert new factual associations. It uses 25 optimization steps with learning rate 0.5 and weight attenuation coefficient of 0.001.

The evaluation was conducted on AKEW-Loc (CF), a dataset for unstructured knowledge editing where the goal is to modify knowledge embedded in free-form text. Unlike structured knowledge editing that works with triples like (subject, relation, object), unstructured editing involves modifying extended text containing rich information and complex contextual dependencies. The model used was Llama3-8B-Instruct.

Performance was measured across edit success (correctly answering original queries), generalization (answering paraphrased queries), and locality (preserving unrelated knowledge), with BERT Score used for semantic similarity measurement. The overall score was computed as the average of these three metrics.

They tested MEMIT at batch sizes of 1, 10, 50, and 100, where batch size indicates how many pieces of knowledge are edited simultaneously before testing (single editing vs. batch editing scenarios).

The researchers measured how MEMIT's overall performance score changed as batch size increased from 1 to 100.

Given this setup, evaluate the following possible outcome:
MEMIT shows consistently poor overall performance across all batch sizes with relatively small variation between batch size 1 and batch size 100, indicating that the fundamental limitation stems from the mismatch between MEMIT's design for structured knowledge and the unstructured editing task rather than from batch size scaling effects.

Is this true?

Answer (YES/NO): YES